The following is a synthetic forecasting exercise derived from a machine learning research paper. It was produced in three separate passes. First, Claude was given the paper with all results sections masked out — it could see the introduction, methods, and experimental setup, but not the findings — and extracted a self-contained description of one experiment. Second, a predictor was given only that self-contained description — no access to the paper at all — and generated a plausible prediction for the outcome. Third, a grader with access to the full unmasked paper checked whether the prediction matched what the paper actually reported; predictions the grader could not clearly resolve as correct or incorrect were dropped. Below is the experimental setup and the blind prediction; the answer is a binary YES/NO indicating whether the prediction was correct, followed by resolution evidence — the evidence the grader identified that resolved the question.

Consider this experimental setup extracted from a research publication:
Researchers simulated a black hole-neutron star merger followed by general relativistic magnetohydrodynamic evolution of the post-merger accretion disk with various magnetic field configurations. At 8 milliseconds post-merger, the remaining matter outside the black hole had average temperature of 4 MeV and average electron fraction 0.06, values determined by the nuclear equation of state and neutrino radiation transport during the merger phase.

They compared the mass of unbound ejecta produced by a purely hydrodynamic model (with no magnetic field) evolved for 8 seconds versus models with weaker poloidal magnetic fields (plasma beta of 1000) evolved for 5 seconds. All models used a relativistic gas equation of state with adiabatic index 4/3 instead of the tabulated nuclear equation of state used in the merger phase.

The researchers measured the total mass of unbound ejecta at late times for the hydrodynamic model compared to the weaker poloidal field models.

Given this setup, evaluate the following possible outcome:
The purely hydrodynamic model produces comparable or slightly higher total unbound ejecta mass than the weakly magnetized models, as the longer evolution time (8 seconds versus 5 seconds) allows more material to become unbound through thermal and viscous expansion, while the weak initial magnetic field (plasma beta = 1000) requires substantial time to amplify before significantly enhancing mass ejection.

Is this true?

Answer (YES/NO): YES